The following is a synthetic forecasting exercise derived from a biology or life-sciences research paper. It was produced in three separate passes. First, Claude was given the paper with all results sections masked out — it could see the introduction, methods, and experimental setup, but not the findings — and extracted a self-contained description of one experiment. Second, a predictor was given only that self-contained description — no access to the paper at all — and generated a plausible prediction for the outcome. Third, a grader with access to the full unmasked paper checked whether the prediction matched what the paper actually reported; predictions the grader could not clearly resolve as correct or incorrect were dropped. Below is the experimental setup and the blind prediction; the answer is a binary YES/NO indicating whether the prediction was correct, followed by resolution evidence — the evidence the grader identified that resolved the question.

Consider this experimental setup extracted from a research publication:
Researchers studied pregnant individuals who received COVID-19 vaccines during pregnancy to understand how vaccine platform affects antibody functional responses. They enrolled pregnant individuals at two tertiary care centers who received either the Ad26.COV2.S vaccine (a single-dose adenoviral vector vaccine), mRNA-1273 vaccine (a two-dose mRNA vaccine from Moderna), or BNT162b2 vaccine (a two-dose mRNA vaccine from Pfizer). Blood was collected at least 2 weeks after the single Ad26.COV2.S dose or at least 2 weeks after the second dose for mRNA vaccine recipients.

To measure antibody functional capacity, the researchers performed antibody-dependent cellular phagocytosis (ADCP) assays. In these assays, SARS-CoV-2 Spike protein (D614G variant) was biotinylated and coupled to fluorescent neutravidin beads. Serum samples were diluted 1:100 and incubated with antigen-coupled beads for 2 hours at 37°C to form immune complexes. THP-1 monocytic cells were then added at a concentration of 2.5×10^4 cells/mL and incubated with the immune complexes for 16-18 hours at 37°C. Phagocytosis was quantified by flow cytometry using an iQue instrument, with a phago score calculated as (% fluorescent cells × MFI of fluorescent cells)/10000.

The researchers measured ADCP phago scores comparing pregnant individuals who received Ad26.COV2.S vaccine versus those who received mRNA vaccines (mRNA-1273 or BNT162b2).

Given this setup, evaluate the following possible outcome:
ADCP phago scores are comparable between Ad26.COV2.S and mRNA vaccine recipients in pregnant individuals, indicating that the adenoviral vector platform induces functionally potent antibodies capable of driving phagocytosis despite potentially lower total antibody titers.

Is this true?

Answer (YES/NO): NO